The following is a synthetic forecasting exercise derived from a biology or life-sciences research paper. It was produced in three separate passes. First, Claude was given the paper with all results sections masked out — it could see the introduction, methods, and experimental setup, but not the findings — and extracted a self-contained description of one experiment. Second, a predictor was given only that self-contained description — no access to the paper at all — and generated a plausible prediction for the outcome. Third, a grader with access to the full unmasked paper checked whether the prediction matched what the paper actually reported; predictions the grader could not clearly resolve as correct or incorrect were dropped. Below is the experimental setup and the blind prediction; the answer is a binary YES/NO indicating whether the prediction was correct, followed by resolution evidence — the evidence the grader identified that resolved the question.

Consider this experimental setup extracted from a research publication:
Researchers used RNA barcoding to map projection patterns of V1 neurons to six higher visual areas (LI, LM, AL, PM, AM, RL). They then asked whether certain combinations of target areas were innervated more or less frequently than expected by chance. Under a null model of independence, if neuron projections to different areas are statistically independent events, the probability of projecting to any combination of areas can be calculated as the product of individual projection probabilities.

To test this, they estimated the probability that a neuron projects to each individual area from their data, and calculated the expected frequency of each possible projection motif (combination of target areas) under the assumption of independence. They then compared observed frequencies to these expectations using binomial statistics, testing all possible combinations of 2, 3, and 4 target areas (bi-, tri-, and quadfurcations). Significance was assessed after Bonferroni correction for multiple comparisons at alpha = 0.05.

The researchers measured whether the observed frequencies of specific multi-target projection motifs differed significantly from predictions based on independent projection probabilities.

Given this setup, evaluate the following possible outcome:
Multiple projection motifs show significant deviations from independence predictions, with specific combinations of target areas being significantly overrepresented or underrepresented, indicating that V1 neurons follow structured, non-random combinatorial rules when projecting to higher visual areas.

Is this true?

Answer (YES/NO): YES